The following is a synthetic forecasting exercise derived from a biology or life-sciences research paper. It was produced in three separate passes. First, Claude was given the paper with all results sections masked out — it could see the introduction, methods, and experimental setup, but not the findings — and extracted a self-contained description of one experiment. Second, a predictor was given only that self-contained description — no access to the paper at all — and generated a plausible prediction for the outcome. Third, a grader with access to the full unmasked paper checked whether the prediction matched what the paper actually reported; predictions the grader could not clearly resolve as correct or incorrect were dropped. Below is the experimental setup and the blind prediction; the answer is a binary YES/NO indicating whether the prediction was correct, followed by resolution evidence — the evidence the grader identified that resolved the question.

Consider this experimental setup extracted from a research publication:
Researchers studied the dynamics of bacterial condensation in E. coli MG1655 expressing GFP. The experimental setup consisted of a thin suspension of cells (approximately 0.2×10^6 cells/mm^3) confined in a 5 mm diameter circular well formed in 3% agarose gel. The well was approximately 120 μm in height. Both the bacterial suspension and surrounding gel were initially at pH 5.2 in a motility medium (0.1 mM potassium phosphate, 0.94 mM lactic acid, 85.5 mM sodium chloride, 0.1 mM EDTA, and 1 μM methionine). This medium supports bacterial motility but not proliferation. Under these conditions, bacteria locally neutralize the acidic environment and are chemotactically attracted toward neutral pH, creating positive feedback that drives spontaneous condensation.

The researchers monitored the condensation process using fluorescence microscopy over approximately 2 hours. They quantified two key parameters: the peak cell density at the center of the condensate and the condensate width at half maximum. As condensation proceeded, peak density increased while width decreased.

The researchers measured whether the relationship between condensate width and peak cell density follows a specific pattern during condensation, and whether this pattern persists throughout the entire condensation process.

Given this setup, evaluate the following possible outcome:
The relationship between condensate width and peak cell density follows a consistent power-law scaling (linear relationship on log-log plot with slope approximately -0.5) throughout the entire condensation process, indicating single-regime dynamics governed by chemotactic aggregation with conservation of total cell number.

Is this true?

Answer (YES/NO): NO